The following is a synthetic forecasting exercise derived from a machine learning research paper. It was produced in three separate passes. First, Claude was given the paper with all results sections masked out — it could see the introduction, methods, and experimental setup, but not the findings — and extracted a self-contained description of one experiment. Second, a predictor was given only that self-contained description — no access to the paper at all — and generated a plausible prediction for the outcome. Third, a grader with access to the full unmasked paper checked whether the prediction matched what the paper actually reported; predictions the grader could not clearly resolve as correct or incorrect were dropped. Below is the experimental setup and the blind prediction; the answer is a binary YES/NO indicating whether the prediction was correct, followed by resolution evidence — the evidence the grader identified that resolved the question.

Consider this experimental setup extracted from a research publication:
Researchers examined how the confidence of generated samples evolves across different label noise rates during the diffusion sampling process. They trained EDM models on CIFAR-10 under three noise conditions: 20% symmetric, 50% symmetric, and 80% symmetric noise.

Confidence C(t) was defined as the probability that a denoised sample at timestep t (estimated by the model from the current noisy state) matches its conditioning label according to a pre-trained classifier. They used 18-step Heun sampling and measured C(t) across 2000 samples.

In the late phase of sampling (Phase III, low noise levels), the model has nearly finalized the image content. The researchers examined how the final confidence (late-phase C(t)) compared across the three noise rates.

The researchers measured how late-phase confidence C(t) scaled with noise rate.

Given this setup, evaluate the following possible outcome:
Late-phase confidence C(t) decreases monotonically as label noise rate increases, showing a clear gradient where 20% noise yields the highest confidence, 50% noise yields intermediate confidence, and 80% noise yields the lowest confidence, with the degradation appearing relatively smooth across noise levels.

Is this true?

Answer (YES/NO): YES